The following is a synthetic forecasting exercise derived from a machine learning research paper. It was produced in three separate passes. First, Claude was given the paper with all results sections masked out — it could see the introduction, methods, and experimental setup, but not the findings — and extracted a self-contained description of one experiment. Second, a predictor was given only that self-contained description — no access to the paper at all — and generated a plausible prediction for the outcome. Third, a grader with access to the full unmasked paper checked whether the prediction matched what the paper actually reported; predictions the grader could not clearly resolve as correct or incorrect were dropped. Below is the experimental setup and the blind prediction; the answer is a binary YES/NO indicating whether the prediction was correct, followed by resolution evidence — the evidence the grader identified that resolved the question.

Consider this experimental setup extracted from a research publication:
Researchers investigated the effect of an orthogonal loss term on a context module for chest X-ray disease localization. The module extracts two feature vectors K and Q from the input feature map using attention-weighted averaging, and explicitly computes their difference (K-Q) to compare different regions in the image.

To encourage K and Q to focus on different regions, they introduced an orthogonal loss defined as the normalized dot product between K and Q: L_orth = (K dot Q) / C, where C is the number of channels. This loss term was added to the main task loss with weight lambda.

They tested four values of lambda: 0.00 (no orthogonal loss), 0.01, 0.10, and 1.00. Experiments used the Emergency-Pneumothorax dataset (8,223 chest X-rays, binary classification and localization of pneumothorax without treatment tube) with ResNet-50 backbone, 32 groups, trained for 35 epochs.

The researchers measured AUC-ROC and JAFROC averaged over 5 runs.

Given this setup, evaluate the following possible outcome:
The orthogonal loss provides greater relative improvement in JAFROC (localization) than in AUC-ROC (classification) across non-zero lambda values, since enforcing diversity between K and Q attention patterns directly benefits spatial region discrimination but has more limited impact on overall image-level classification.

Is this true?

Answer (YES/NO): NO